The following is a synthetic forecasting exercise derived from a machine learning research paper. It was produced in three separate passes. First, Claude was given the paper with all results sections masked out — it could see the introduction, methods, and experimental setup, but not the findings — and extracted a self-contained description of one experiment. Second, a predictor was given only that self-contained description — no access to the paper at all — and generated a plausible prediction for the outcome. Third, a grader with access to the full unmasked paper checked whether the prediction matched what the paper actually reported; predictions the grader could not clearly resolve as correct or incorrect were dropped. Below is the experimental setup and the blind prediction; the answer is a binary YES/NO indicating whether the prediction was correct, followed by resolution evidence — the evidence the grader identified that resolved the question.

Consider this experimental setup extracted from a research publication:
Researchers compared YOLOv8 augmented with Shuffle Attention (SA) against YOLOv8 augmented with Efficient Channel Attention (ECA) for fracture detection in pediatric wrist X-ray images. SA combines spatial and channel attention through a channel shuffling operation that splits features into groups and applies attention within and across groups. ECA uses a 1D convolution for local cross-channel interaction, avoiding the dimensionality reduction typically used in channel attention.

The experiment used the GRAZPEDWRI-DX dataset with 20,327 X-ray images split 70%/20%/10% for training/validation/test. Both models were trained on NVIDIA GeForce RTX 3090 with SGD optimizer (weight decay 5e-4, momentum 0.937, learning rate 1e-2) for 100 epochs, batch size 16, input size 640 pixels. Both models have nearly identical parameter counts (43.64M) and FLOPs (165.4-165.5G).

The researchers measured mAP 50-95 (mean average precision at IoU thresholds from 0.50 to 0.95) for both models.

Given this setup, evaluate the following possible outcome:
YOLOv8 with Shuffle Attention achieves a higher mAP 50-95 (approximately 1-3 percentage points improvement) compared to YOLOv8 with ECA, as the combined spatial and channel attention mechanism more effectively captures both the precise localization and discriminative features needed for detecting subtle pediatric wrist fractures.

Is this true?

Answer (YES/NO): YES